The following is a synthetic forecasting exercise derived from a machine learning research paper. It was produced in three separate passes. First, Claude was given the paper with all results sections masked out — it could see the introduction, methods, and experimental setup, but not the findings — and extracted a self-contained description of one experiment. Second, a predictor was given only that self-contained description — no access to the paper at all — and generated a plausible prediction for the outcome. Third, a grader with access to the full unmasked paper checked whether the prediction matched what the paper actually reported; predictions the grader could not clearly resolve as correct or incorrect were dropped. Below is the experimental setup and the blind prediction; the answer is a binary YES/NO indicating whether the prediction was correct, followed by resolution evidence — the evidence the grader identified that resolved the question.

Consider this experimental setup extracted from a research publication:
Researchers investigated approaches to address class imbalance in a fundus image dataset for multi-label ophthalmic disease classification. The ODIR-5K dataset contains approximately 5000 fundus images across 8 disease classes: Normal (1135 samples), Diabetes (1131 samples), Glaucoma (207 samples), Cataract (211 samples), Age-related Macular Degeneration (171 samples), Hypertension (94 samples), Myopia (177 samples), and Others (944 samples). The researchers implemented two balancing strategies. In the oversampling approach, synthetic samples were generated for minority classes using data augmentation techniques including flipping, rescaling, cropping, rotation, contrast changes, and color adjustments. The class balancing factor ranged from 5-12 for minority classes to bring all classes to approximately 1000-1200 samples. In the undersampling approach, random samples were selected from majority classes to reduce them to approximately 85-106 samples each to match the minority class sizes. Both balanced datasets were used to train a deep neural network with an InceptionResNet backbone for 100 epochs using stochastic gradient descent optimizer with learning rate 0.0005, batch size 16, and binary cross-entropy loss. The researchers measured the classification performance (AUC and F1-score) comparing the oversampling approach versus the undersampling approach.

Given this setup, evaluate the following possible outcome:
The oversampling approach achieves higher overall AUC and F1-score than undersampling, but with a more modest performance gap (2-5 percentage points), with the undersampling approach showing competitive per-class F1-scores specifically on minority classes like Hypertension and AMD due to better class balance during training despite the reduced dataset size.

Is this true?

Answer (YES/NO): NO